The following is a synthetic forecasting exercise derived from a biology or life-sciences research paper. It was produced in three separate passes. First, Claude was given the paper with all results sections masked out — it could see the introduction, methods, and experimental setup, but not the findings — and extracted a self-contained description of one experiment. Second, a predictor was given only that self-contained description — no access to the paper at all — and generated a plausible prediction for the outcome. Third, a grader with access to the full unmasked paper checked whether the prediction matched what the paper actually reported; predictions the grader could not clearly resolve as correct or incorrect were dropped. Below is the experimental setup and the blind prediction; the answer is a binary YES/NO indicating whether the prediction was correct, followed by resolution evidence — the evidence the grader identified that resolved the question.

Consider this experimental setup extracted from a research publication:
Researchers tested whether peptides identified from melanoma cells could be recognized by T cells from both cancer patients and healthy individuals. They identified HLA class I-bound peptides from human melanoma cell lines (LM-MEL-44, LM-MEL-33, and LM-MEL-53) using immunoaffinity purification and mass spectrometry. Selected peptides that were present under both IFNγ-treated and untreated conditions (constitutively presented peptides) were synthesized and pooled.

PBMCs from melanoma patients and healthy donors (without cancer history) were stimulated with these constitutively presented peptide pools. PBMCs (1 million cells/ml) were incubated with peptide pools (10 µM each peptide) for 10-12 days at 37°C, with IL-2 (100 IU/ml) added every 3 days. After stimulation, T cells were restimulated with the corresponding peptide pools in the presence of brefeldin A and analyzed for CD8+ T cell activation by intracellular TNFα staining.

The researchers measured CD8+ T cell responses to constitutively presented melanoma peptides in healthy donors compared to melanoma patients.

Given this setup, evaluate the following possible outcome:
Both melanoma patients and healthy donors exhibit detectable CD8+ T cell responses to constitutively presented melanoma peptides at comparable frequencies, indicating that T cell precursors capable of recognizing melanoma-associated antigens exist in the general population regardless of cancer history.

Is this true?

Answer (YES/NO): NO